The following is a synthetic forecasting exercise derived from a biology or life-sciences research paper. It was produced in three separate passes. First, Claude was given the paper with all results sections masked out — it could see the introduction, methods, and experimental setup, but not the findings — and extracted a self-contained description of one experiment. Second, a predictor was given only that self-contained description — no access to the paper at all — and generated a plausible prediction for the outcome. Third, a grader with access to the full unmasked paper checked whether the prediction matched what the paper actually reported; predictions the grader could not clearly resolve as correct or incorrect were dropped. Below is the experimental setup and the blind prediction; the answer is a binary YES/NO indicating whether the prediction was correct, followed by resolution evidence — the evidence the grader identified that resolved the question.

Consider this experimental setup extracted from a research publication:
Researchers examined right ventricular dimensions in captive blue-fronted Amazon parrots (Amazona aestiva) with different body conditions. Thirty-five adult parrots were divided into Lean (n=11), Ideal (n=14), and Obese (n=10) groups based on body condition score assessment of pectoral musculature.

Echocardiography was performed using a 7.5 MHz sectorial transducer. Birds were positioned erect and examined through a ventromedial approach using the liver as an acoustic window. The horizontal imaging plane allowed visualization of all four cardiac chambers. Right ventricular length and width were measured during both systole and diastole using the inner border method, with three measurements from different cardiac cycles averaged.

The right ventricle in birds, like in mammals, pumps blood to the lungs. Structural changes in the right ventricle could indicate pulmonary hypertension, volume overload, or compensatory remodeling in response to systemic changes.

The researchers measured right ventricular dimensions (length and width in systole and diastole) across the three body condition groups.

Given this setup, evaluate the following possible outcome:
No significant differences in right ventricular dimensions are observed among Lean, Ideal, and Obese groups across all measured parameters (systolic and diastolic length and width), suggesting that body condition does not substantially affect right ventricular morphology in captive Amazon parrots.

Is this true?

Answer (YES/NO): NO